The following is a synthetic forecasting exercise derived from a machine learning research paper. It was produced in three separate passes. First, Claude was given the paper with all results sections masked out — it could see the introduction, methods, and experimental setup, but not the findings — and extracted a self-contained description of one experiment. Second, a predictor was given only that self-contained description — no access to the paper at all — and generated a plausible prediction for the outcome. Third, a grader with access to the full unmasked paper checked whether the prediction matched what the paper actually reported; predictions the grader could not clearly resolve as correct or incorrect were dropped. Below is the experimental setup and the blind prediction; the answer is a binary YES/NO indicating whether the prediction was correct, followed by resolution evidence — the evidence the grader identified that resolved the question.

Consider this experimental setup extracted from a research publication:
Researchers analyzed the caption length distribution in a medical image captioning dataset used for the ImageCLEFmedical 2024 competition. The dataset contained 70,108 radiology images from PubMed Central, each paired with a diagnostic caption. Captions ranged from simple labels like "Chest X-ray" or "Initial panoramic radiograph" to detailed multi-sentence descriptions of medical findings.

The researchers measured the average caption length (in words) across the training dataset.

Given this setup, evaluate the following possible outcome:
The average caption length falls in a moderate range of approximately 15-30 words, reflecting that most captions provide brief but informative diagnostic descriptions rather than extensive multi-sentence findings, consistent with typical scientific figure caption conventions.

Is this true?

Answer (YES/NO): YES